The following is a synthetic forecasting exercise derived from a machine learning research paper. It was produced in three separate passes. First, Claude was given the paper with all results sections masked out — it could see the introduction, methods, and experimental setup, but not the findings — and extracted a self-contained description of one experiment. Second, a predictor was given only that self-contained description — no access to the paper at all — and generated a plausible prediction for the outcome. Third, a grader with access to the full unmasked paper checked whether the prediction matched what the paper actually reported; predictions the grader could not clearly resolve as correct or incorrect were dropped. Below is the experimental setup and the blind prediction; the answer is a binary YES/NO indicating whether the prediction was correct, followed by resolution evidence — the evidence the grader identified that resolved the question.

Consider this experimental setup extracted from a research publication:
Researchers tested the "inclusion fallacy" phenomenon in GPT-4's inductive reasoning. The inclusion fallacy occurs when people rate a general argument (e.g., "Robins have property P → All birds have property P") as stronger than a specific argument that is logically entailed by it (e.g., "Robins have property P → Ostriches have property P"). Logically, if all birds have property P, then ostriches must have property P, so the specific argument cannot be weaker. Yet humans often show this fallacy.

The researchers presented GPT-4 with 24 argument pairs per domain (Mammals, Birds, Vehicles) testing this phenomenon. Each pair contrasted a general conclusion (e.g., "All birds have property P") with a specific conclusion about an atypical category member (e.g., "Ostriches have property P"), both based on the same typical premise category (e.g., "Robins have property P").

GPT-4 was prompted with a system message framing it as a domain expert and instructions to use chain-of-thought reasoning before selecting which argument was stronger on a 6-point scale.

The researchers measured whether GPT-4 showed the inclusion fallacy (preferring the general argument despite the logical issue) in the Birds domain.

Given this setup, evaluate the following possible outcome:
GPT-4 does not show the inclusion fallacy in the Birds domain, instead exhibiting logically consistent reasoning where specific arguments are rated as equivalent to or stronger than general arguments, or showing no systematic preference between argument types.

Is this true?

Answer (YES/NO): YES